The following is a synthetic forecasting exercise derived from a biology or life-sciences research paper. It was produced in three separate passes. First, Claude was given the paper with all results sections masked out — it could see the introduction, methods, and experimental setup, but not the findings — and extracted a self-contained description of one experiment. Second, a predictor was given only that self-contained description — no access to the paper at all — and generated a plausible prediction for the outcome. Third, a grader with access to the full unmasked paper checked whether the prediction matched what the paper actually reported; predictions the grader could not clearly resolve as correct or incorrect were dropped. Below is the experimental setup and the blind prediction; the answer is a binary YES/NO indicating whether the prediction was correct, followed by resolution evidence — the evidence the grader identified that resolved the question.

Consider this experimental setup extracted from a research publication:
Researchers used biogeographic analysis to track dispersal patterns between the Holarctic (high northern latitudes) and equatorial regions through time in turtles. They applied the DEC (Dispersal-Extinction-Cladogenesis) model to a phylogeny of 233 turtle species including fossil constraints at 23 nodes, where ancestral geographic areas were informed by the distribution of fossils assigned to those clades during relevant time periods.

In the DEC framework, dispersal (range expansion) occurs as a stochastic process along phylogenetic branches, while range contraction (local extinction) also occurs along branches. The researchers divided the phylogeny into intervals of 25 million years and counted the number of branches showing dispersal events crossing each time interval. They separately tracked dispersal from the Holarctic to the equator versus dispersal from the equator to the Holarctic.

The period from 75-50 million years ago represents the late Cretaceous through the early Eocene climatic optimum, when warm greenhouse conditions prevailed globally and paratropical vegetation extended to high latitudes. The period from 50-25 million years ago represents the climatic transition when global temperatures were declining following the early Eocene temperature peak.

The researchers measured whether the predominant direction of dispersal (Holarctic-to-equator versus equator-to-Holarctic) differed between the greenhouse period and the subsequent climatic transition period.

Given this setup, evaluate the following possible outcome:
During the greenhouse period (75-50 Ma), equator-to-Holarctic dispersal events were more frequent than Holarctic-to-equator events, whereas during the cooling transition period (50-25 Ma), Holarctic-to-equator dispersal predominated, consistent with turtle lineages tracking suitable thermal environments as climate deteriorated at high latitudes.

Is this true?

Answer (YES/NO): NO